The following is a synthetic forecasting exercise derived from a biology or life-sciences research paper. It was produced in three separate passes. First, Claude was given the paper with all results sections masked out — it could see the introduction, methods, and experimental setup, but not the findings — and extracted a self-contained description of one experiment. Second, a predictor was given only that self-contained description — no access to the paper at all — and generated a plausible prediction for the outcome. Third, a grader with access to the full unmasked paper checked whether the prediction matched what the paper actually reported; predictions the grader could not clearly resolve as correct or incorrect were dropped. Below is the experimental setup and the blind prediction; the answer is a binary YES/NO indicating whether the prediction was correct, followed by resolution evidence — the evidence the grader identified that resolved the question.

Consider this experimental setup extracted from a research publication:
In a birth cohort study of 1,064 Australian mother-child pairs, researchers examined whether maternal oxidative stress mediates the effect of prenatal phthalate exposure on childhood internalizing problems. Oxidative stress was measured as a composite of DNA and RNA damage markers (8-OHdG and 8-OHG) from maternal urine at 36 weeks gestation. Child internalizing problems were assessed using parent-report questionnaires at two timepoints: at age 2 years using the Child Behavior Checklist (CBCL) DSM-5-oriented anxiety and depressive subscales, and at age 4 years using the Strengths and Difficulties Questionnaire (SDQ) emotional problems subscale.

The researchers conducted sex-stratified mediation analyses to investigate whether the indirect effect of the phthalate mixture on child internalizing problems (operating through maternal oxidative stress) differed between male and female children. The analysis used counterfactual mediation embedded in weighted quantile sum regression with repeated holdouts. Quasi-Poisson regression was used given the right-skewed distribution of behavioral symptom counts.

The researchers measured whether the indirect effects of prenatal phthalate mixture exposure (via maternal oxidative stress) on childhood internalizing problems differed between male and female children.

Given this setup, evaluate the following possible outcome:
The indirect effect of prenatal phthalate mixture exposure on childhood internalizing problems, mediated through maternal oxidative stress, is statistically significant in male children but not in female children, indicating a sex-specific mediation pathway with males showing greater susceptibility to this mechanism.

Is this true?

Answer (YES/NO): NO